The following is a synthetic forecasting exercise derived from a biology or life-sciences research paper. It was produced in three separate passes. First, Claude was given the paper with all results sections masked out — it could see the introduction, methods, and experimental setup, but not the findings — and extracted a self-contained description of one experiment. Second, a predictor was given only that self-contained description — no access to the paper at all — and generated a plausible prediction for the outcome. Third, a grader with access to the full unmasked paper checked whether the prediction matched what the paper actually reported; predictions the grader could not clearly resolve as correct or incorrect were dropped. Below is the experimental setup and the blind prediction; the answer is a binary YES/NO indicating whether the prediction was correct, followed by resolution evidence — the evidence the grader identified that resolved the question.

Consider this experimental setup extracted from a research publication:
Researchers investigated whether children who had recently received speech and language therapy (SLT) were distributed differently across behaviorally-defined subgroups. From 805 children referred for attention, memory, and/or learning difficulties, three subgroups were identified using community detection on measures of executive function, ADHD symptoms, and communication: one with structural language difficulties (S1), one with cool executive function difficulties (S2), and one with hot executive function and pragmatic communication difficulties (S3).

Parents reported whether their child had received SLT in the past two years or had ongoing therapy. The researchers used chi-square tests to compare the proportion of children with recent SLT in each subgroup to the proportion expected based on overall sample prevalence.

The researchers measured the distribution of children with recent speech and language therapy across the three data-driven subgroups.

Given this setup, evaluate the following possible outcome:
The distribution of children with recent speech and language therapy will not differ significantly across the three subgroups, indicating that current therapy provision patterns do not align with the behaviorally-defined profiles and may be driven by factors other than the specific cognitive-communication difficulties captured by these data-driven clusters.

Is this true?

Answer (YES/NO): NO